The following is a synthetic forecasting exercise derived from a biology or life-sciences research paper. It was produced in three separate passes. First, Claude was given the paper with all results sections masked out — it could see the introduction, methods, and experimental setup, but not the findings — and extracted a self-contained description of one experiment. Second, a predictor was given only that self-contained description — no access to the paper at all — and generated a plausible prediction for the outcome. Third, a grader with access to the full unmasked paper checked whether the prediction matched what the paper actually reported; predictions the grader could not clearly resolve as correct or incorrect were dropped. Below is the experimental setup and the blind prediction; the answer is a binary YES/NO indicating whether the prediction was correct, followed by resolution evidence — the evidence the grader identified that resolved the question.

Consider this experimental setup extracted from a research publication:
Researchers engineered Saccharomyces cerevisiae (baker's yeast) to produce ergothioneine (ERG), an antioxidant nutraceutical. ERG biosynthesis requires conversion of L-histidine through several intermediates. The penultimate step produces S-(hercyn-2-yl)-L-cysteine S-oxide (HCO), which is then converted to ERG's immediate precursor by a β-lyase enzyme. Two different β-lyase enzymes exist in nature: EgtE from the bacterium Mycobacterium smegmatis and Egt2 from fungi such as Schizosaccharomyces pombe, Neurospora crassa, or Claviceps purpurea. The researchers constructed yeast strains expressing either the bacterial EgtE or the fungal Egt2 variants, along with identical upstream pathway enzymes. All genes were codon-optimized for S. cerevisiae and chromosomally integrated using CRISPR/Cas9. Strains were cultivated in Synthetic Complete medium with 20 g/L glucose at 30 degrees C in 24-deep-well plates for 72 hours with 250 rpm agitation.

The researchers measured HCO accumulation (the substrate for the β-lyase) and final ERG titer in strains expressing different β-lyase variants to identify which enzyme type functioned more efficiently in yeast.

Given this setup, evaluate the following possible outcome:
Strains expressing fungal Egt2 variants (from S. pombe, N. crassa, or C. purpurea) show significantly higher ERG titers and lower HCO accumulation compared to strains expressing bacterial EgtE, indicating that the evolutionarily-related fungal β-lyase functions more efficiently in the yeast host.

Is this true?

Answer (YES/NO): NO